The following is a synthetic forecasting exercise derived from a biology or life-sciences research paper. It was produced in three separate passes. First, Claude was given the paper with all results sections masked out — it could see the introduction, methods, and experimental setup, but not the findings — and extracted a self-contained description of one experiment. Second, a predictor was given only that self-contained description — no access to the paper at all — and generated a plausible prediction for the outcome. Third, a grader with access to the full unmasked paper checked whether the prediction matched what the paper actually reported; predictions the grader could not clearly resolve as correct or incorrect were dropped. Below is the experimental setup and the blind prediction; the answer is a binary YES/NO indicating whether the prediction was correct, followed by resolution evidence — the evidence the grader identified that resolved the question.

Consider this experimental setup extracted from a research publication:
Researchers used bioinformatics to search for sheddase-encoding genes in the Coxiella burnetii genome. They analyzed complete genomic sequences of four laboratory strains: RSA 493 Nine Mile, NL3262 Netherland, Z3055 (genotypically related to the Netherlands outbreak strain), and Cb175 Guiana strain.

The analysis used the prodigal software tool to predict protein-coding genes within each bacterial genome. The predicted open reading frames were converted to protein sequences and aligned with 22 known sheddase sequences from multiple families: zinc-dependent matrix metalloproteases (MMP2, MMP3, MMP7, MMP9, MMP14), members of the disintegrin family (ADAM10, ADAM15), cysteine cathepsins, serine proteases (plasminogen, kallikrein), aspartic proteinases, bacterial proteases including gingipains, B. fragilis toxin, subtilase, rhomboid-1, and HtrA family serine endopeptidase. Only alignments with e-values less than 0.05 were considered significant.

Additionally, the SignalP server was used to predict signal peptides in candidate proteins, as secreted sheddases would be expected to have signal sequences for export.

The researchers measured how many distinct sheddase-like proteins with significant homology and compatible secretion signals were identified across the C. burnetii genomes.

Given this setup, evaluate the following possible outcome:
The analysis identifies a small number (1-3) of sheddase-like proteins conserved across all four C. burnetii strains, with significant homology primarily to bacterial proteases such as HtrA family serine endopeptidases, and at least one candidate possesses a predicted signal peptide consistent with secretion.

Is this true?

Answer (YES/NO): YES